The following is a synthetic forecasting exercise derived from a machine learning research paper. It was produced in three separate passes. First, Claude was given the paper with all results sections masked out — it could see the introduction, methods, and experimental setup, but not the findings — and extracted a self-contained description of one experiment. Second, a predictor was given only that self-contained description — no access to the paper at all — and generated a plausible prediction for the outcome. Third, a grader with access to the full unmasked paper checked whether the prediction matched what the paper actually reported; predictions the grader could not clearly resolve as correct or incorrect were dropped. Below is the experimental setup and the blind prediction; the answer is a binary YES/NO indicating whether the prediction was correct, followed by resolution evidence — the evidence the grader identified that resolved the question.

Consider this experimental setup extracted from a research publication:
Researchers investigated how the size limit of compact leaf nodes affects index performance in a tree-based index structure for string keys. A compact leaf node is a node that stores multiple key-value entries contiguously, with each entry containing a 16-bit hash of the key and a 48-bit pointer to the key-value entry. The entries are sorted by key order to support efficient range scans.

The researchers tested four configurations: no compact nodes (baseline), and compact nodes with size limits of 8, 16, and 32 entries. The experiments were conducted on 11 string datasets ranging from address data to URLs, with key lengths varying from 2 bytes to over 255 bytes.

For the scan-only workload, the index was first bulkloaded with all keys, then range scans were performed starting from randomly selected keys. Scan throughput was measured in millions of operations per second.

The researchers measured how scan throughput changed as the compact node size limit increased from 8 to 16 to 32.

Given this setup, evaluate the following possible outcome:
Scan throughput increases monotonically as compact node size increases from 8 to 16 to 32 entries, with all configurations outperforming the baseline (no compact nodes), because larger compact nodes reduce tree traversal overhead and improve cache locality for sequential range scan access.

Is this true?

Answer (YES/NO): NO